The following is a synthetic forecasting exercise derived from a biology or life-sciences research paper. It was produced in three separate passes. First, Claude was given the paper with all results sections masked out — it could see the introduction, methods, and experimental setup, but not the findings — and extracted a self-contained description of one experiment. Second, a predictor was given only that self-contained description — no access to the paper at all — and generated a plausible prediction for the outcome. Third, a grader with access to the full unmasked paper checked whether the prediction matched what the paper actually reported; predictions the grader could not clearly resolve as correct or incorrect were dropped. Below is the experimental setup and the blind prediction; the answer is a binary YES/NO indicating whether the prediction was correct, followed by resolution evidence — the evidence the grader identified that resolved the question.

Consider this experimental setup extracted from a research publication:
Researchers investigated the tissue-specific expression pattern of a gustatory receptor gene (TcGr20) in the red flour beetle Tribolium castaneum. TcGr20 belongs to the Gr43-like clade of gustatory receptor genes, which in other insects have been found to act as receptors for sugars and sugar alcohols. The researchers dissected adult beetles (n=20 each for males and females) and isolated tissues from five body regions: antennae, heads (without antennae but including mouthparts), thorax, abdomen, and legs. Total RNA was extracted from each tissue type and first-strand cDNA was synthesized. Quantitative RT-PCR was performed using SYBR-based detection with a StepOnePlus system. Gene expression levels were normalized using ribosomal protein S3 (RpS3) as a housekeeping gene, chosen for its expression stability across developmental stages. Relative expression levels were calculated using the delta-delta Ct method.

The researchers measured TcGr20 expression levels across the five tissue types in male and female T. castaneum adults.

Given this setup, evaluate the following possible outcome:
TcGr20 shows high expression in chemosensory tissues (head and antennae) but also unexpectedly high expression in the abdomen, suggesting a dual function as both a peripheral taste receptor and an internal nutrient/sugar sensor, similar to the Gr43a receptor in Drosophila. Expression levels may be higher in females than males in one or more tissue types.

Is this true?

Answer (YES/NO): NO